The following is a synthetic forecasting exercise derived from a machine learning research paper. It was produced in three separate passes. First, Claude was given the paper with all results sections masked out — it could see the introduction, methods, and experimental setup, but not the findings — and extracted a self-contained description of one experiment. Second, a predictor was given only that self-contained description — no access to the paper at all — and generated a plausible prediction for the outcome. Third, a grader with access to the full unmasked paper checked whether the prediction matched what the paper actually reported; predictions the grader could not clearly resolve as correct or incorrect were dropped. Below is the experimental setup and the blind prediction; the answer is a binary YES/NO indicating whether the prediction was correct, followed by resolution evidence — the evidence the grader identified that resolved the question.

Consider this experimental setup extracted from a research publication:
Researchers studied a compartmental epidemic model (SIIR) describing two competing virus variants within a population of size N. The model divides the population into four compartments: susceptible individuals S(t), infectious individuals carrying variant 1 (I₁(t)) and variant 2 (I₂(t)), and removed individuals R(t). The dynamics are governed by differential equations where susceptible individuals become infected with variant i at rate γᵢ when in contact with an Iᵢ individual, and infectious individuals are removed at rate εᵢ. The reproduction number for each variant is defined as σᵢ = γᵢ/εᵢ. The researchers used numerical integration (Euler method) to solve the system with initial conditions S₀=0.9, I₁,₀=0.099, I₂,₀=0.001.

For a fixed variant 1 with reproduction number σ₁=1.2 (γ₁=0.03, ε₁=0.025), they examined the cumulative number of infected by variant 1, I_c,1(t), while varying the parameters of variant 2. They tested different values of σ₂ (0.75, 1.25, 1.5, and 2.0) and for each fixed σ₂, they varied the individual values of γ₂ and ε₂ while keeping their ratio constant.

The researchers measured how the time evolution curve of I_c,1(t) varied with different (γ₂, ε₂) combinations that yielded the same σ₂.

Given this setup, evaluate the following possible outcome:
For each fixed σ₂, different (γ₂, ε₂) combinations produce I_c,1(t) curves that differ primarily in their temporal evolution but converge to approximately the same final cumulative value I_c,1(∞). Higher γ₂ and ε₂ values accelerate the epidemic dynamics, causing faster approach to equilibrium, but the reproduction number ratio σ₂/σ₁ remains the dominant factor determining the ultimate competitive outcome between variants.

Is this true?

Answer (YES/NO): NO